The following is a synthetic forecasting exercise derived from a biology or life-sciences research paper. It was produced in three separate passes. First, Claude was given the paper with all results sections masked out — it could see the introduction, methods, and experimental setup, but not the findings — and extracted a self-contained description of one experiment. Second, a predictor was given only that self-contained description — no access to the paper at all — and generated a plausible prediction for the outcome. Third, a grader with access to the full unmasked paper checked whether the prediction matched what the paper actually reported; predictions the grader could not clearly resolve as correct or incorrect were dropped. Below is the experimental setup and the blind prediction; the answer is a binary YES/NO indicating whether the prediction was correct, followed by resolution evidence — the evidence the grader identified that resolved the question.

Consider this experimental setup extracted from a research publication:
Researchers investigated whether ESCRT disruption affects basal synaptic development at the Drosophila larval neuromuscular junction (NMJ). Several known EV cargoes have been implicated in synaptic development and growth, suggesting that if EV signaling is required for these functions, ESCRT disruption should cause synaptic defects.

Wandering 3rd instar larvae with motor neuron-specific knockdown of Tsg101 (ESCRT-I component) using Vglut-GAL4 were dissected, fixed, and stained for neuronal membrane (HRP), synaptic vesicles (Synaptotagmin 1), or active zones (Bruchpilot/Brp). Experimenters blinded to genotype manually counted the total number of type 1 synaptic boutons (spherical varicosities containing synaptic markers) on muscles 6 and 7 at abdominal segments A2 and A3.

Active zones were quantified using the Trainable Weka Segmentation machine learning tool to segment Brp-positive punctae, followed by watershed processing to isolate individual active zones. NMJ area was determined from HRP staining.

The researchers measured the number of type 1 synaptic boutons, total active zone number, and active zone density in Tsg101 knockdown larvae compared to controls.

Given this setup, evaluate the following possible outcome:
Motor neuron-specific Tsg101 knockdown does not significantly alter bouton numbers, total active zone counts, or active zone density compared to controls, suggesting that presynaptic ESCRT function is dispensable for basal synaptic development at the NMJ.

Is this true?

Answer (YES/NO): YES